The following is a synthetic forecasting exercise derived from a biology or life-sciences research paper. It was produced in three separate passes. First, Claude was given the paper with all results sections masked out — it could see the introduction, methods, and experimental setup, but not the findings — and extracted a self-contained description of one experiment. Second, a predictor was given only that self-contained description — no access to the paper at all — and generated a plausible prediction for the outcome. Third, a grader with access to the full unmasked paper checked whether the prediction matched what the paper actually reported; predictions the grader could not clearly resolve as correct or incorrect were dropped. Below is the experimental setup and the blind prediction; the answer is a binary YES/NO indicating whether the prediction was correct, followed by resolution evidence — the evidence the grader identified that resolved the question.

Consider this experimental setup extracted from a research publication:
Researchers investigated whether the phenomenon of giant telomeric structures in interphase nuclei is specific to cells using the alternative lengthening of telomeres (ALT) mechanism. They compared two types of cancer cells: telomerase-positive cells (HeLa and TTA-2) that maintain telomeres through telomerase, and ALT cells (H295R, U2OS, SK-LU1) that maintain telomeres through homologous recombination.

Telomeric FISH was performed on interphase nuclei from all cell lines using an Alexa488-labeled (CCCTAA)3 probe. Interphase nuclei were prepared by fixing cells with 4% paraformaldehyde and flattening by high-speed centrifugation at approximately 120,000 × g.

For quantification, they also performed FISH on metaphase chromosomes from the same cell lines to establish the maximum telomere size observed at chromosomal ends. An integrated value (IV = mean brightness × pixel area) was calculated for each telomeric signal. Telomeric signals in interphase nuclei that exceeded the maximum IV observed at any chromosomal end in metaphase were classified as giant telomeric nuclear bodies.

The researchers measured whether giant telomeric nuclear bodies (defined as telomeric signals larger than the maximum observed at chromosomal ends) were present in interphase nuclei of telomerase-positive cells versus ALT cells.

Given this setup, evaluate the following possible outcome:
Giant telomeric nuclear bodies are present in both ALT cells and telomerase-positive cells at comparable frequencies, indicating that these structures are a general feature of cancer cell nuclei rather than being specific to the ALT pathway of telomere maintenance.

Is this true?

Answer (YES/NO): NO